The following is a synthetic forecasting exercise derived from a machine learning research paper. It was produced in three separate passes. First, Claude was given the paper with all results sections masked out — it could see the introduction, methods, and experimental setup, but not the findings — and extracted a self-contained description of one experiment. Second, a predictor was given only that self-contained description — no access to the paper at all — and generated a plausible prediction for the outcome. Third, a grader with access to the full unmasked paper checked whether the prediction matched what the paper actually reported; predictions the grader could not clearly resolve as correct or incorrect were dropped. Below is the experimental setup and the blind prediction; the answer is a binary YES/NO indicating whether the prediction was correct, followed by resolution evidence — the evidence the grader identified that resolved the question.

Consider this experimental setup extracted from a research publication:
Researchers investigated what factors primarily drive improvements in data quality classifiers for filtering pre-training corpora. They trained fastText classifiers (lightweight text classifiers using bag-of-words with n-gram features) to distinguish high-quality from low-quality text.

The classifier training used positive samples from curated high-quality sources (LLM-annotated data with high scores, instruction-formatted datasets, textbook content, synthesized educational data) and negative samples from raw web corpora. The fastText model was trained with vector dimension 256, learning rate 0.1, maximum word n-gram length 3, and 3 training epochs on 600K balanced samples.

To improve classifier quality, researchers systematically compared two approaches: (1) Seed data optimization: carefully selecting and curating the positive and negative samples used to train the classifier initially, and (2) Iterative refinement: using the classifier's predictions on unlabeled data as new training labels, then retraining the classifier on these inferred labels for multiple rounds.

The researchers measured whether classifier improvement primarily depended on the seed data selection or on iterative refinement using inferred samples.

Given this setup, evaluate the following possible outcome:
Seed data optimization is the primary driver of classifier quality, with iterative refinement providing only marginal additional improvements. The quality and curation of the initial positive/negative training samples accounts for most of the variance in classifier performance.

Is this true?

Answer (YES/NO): YES